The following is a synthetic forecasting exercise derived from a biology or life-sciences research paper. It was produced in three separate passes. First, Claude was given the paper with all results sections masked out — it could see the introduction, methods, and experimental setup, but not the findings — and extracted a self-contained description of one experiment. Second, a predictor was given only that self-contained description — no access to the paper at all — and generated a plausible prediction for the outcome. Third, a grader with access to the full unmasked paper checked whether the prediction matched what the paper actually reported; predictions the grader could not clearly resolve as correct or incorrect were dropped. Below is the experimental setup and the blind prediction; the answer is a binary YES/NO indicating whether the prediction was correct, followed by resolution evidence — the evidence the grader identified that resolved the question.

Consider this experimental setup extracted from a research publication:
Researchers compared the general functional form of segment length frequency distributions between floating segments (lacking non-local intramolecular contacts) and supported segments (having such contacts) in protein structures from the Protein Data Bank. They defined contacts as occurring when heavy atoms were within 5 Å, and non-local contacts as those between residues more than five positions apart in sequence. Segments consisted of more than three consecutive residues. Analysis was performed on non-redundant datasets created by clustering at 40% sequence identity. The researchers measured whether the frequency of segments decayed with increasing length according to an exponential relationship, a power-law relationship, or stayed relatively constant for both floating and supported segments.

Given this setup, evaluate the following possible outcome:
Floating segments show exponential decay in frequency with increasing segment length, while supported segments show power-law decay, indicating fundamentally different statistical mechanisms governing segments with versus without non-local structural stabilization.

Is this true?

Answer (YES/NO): NO